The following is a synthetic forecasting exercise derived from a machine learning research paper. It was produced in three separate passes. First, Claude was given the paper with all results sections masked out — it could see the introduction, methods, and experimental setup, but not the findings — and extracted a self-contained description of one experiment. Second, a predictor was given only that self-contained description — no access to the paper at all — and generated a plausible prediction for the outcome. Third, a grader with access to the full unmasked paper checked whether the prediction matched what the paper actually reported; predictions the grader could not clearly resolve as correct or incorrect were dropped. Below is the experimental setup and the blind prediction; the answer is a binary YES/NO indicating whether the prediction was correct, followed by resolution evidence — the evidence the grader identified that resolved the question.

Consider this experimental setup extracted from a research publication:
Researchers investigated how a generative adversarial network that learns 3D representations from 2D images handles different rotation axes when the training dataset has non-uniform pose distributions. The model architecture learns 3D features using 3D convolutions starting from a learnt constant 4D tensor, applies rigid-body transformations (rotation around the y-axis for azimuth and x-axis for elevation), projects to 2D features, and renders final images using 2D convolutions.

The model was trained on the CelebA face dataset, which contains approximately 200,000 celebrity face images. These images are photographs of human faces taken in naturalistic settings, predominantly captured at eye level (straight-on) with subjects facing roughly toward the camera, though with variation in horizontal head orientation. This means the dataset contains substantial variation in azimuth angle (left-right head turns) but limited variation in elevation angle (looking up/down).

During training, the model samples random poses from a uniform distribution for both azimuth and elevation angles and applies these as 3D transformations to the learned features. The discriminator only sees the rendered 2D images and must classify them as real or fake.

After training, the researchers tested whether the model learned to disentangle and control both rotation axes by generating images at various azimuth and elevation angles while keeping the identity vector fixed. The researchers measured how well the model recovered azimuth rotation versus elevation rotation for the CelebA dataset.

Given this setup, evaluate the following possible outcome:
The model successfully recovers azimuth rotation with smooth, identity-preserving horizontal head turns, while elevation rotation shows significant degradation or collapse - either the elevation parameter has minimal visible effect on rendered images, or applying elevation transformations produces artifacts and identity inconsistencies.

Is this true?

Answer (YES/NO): NO